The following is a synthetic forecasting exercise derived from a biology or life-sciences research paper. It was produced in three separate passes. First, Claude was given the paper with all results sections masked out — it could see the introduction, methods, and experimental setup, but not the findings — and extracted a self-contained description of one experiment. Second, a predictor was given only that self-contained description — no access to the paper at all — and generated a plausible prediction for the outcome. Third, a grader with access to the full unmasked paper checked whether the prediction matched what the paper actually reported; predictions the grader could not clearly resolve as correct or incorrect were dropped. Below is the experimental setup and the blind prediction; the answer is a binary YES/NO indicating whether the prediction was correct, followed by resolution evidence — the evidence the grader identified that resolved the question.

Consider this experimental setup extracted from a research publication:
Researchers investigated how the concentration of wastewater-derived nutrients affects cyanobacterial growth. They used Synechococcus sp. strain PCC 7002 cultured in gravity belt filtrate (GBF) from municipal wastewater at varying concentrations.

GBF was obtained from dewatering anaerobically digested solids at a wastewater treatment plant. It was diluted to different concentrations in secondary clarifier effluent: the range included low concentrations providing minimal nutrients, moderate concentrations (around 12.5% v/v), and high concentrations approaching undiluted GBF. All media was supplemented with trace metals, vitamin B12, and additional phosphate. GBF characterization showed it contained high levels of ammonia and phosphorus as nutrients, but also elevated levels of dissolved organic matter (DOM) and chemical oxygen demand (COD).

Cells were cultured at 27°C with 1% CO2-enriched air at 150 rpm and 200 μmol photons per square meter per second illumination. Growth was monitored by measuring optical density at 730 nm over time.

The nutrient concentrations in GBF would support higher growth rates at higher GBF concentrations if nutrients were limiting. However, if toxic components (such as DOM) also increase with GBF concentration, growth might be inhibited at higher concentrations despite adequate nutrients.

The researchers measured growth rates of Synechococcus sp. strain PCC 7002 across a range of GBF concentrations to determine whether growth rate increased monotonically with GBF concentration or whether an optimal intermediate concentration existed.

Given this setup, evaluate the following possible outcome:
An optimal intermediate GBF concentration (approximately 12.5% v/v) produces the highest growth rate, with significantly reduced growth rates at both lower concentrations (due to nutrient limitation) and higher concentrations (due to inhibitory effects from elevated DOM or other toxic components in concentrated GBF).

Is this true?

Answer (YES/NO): NO